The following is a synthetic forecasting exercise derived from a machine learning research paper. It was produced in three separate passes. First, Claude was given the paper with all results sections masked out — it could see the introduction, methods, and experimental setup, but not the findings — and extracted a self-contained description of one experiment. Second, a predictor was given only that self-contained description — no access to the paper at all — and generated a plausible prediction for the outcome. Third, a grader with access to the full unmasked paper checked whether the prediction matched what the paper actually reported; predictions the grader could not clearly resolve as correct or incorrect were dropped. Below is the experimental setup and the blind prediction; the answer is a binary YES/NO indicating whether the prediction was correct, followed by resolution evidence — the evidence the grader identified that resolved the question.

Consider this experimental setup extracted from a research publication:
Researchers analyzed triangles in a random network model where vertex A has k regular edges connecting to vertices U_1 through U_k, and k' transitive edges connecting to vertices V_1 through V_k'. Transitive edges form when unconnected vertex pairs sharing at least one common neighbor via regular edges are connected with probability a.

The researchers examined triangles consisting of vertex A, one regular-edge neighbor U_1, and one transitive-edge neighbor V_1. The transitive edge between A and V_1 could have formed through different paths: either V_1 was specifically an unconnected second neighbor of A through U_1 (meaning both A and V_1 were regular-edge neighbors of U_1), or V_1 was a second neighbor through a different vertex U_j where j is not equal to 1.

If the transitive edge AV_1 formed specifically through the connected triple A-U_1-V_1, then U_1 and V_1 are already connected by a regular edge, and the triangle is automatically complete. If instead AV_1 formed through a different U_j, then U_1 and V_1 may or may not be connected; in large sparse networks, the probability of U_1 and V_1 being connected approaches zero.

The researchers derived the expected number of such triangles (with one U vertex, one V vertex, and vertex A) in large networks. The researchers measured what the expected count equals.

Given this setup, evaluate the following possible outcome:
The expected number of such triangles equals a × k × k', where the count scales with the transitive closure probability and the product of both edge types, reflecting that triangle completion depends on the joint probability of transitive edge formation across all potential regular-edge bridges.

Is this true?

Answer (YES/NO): NO